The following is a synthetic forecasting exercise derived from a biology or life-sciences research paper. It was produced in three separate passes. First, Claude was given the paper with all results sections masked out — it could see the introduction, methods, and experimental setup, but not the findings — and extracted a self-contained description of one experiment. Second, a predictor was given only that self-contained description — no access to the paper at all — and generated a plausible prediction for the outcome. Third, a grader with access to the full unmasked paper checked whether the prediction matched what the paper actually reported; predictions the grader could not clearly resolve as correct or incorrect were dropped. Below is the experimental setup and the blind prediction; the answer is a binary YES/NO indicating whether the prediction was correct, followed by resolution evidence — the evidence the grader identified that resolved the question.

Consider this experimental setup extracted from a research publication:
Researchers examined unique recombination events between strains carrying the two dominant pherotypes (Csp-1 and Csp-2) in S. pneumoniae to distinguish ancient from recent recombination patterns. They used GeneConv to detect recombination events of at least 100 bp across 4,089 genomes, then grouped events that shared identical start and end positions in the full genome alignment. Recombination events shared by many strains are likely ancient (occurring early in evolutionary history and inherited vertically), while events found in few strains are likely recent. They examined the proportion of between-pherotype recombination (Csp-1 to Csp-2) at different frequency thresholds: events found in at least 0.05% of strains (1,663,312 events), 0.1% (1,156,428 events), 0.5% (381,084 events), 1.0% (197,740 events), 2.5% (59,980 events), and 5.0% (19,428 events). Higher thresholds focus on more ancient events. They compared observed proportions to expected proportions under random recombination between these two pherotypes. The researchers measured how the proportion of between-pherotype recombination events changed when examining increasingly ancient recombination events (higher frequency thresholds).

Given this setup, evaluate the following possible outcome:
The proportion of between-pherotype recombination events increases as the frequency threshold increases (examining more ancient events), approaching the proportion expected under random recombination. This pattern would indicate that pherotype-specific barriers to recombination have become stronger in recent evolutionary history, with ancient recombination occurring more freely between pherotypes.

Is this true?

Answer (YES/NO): NO